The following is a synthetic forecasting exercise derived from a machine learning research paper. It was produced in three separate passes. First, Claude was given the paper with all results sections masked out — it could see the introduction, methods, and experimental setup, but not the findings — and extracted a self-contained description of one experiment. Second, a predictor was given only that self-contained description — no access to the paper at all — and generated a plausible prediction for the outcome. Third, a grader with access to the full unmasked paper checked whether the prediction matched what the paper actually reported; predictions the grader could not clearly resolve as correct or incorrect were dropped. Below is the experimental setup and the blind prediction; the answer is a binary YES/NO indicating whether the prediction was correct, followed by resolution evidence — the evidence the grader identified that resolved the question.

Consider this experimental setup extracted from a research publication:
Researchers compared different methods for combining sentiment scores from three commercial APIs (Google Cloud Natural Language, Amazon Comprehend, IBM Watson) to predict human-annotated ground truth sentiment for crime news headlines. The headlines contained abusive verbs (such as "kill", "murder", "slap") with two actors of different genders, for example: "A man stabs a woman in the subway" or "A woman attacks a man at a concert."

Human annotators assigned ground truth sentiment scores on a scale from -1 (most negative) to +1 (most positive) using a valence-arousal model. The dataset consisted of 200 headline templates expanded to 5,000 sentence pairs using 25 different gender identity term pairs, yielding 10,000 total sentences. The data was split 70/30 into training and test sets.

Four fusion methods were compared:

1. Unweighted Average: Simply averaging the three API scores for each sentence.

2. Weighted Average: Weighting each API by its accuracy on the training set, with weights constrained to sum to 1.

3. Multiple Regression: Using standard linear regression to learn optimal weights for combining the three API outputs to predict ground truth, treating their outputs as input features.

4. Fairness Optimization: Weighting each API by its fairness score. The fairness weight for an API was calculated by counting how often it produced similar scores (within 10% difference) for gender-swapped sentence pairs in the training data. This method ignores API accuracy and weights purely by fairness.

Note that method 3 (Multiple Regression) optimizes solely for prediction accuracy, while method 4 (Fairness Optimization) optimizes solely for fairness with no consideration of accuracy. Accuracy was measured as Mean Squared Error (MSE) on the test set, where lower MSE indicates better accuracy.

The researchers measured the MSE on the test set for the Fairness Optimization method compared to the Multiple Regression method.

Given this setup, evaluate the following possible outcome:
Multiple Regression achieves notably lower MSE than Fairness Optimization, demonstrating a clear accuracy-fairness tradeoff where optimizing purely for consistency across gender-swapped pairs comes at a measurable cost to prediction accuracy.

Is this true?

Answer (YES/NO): YES